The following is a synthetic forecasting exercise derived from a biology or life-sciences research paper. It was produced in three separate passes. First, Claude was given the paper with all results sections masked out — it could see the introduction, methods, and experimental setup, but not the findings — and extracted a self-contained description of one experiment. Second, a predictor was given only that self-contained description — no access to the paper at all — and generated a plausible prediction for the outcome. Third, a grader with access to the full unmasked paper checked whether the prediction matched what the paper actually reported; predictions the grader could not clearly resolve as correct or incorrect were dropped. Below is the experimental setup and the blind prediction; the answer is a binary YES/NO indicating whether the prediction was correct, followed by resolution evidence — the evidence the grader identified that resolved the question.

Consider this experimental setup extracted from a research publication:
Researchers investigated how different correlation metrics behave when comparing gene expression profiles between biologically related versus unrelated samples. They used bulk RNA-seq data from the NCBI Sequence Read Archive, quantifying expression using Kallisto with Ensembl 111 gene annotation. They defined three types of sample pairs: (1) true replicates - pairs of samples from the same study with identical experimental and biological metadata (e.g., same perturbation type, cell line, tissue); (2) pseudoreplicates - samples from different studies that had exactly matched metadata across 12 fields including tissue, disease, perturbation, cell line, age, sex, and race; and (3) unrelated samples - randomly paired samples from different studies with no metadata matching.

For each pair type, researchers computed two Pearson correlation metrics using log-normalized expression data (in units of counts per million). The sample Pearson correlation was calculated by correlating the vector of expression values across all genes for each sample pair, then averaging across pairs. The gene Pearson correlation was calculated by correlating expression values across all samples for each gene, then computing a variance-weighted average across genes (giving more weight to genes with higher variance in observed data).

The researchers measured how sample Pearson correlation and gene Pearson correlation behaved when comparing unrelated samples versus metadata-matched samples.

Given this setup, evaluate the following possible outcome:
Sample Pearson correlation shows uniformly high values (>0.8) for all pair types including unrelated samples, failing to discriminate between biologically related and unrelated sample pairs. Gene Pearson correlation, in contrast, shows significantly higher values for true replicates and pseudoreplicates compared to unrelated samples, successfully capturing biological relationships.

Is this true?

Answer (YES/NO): YES